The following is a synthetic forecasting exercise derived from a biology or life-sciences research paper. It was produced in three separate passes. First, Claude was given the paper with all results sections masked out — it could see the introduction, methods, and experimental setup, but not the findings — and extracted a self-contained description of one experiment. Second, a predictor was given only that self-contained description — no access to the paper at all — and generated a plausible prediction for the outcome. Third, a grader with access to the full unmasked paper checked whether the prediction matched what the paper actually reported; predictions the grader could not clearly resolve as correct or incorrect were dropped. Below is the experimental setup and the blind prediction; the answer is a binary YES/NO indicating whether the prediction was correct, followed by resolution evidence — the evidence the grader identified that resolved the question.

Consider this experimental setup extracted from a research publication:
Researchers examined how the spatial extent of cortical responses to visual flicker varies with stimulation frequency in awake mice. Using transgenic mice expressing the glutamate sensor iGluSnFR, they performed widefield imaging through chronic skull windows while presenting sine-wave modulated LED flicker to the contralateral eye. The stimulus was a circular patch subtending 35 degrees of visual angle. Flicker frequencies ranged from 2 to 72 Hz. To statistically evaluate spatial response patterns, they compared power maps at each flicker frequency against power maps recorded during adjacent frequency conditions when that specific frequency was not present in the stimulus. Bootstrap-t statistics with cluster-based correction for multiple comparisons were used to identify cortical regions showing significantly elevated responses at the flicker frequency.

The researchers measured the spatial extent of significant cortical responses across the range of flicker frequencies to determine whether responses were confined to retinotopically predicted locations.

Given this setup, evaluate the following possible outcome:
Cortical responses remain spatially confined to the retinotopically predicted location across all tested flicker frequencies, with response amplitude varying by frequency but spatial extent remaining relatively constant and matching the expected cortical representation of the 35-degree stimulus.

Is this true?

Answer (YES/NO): NO